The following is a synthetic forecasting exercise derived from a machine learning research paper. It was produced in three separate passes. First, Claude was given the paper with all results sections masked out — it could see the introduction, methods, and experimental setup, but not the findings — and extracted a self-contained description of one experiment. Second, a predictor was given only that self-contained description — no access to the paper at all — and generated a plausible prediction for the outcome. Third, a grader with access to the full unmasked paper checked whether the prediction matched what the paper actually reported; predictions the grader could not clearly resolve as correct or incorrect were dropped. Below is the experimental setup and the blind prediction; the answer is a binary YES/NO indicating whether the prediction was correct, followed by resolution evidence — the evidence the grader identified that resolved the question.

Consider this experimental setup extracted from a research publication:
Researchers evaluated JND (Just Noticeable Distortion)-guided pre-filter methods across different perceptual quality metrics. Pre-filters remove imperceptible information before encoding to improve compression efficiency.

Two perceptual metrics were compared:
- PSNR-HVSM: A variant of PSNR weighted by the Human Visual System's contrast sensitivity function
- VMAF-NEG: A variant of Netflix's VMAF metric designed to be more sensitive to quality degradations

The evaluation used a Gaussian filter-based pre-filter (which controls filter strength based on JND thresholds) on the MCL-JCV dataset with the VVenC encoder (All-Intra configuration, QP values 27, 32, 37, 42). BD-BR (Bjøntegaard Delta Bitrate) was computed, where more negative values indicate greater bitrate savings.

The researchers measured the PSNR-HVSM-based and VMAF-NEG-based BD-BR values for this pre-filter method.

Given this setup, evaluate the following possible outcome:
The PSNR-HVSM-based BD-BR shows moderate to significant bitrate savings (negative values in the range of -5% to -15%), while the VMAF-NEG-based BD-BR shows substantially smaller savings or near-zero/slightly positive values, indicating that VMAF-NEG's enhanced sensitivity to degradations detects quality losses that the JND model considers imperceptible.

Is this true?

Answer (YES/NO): NO